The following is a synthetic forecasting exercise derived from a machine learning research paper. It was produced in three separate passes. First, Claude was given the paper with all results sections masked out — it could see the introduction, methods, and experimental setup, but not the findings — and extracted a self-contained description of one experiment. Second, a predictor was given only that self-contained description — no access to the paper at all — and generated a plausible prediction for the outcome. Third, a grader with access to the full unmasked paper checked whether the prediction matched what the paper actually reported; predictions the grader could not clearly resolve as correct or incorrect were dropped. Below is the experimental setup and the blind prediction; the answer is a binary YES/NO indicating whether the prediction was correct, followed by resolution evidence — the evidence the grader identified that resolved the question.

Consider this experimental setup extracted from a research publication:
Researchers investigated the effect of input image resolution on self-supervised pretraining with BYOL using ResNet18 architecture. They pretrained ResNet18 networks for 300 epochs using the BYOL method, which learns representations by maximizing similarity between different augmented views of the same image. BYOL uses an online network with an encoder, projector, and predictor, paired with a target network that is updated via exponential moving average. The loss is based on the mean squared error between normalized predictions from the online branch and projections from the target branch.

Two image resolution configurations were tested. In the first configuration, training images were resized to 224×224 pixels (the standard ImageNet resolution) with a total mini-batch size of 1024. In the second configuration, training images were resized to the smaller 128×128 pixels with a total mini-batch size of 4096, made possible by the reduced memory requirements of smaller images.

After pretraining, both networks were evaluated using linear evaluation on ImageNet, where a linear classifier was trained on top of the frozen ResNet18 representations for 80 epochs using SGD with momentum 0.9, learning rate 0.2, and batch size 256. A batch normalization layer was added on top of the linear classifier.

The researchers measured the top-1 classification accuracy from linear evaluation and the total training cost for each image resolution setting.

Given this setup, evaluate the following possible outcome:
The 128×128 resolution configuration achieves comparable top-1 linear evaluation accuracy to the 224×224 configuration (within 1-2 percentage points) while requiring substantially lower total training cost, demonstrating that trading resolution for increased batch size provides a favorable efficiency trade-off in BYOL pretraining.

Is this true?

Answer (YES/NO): NO